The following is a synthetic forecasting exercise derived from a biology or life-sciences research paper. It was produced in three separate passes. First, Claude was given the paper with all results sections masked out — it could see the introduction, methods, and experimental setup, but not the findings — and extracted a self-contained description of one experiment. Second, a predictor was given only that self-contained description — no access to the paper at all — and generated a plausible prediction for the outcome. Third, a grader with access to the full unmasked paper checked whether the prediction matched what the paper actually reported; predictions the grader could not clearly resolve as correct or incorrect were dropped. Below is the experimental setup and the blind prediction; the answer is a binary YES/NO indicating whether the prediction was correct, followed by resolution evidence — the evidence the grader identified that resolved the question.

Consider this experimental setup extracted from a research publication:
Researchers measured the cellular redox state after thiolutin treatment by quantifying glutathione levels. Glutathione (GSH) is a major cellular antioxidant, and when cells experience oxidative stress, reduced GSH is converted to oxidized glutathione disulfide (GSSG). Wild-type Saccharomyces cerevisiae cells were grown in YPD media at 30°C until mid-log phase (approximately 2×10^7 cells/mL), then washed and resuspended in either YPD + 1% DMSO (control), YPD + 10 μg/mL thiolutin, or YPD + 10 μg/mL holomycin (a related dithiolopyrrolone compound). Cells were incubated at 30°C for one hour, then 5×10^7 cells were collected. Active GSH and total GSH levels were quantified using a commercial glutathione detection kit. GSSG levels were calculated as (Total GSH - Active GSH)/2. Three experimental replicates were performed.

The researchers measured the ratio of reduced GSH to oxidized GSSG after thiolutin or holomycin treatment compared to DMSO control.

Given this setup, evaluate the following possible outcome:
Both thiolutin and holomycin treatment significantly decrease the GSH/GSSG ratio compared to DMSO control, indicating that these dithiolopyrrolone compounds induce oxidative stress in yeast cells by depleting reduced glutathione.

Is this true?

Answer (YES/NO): NO